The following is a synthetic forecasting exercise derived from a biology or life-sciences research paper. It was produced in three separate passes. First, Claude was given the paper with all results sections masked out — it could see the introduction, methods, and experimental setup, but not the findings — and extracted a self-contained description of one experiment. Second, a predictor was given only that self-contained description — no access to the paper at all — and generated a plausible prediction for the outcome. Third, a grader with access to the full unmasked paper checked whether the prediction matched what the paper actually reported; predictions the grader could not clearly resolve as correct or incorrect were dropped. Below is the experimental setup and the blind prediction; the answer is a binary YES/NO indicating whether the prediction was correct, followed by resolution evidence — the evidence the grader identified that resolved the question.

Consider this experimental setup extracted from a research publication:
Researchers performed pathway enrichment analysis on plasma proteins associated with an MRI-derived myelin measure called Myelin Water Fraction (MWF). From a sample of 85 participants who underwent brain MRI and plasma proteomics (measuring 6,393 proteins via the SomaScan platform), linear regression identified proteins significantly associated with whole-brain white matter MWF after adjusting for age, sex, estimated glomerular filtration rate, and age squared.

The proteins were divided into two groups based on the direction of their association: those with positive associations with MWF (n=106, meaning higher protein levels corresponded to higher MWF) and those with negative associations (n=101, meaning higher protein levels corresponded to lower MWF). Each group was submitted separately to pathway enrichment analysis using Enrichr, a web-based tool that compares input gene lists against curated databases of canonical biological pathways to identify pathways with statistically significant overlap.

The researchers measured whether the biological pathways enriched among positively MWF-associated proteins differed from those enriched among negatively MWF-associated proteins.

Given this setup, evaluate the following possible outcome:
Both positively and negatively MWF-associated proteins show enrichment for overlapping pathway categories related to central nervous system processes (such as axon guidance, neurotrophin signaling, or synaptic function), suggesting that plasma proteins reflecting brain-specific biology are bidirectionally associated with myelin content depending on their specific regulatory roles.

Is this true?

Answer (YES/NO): NO